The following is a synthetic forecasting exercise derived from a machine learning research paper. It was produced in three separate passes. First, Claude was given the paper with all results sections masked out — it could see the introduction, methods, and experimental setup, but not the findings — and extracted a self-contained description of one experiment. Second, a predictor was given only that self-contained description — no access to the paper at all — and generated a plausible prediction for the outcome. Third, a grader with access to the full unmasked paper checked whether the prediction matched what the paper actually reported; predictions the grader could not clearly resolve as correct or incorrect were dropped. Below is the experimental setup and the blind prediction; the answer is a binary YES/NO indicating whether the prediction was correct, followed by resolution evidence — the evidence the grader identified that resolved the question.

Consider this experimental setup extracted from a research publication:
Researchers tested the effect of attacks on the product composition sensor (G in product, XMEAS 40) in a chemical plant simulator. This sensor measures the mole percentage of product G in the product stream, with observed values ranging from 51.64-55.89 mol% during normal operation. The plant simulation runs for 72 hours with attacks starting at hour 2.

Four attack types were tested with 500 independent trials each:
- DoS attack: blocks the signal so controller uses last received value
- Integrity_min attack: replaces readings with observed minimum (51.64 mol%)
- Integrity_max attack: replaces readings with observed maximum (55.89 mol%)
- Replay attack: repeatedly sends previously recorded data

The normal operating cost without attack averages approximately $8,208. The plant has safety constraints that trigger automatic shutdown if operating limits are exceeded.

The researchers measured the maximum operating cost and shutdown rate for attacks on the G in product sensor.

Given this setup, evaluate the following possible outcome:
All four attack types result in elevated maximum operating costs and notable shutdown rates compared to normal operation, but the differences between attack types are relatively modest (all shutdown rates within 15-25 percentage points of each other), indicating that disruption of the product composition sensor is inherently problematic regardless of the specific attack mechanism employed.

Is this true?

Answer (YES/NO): NO